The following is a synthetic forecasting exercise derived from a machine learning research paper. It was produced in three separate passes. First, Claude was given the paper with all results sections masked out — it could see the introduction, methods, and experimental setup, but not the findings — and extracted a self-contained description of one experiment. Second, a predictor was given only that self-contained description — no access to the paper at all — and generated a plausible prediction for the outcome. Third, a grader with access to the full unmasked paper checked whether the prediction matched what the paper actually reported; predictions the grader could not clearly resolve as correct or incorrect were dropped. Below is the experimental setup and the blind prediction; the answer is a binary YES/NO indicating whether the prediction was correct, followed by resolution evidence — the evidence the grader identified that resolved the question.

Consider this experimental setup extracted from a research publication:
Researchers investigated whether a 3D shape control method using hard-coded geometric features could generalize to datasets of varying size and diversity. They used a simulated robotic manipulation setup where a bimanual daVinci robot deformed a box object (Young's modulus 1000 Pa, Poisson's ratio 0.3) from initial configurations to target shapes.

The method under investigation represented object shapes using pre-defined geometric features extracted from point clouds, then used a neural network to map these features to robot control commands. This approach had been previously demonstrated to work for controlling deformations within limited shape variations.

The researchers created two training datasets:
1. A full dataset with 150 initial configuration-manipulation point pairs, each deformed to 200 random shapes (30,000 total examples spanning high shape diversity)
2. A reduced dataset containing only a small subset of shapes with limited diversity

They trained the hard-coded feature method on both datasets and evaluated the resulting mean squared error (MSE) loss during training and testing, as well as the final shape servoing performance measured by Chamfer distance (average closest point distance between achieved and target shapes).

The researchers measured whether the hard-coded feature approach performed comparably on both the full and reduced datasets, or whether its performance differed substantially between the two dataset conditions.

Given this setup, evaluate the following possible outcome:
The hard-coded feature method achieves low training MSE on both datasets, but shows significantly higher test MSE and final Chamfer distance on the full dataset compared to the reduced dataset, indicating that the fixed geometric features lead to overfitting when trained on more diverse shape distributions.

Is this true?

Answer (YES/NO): NO